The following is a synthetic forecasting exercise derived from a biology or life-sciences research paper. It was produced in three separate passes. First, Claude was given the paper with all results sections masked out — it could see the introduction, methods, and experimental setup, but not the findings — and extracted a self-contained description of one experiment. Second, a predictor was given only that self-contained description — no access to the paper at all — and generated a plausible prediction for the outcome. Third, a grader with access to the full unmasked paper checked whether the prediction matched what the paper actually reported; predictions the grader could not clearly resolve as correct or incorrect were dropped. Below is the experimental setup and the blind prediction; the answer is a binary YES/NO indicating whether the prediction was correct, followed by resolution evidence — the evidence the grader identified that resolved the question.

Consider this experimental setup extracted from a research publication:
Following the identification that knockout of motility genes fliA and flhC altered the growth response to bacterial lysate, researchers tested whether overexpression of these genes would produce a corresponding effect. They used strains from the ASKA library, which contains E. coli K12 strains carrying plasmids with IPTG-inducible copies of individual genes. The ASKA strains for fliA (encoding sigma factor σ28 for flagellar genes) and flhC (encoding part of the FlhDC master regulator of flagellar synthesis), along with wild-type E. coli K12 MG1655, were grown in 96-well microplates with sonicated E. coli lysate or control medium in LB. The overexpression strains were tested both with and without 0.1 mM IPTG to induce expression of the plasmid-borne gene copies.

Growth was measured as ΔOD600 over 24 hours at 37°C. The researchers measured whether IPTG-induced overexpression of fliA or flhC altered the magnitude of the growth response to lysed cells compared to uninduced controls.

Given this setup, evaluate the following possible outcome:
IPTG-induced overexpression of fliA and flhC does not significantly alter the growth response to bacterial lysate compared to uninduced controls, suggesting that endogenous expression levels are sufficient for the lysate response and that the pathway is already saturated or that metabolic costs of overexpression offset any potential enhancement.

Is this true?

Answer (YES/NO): YES